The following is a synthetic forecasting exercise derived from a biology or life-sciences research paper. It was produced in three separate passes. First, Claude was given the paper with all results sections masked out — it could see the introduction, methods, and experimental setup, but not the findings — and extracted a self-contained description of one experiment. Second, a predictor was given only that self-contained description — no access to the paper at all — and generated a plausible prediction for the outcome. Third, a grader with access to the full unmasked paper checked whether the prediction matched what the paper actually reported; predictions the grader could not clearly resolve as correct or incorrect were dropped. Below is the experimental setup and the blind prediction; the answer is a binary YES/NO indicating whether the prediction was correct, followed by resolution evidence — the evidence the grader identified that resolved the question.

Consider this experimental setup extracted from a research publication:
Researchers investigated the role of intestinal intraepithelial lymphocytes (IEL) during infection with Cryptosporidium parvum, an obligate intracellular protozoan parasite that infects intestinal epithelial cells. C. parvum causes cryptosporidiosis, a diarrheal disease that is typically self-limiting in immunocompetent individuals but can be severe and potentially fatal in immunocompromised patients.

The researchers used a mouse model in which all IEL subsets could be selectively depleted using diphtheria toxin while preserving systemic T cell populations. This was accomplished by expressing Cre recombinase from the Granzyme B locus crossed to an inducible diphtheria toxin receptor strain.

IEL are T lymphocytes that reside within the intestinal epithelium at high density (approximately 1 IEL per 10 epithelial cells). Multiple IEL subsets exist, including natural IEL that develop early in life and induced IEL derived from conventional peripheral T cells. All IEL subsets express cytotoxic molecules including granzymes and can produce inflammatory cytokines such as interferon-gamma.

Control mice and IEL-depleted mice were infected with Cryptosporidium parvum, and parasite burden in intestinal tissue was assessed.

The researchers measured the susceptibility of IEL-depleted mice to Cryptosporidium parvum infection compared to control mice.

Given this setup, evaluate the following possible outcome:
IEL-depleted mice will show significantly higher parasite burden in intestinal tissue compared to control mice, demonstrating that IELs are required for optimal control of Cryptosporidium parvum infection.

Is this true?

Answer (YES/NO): YES